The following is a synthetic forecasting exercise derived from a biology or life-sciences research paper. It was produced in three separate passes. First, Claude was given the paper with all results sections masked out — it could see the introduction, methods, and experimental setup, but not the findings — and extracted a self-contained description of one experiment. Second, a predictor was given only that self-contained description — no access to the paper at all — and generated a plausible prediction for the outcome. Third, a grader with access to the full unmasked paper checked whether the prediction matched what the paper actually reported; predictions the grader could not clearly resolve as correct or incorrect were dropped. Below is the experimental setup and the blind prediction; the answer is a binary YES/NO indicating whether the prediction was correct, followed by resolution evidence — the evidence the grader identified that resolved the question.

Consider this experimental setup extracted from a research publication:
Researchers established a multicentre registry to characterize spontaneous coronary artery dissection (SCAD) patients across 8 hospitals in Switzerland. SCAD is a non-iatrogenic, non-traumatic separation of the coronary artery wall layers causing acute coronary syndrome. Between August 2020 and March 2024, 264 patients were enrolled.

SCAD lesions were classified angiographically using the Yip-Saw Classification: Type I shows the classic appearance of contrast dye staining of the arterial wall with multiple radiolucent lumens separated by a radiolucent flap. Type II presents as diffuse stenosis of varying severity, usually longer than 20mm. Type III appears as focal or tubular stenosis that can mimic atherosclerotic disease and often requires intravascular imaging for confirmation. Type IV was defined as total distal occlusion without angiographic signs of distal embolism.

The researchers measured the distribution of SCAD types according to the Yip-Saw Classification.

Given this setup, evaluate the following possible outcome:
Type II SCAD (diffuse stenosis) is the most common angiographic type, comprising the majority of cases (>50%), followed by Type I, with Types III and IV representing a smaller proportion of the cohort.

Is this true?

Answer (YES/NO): NO